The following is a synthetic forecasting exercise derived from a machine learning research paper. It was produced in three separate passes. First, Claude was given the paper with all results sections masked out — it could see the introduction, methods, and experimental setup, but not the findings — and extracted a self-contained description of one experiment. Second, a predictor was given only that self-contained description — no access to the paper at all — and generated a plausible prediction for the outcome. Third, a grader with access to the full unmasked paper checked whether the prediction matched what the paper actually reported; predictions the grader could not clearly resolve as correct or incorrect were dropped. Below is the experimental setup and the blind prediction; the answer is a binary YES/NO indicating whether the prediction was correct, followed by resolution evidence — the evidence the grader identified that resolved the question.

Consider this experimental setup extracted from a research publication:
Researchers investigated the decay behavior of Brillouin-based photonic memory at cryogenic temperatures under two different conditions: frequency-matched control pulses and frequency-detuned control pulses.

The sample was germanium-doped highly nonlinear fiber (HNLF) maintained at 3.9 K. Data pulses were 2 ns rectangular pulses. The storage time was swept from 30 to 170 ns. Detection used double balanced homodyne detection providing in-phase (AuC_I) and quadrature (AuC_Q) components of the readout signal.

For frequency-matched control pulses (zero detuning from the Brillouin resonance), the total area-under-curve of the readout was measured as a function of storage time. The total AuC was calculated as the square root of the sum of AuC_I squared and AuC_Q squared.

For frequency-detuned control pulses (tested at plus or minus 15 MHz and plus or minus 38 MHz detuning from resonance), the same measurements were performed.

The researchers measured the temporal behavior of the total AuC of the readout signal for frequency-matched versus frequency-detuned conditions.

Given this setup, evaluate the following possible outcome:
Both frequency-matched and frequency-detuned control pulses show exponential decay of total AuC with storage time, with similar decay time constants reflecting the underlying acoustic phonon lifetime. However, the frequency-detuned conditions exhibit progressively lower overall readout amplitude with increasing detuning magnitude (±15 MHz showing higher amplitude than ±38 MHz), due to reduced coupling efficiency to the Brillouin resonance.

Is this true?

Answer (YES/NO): NO